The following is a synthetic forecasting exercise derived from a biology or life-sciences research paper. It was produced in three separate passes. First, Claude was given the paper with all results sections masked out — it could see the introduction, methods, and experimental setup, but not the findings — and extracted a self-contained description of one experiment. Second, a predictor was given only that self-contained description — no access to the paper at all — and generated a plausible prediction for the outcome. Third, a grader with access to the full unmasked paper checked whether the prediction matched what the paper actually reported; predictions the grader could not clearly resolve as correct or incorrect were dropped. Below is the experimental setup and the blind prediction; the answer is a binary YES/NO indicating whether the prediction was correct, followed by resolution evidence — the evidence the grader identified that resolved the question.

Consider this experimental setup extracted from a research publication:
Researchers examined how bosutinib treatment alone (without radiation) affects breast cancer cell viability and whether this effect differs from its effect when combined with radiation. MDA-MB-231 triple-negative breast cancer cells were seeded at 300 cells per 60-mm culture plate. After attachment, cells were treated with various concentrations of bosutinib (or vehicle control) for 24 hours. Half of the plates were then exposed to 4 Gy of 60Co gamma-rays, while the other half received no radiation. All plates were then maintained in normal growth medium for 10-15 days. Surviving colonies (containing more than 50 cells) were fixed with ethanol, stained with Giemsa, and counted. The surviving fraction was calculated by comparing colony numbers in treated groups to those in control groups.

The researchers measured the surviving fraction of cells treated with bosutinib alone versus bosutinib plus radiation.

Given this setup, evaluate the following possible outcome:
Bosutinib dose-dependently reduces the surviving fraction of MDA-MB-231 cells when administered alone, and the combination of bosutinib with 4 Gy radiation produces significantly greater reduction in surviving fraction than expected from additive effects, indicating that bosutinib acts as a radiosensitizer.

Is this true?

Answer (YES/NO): YES